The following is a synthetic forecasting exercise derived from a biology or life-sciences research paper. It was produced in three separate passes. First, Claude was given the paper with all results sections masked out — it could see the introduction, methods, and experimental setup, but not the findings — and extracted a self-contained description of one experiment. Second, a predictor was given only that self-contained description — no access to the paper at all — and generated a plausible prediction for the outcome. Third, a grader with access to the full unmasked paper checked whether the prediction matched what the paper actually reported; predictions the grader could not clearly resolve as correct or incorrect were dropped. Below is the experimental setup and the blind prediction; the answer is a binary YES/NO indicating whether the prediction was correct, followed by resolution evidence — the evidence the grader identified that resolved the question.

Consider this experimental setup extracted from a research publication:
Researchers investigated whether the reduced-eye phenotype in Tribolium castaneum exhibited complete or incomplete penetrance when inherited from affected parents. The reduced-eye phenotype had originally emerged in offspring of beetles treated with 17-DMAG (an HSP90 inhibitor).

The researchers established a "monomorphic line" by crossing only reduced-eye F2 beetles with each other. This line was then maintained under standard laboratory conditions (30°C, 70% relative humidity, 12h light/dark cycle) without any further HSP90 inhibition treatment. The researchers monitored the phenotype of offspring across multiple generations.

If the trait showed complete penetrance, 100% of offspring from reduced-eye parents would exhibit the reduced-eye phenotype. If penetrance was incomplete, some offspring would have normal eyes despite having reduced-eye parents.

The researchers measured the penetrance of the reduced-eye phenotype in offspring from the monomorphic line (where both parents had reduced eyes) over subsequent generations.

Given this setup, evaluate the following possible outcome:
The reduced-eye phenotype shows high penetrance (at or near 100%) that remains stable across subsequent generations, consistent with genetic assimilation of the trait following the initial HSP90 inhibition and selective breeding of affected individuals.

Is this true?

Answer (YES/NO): YES